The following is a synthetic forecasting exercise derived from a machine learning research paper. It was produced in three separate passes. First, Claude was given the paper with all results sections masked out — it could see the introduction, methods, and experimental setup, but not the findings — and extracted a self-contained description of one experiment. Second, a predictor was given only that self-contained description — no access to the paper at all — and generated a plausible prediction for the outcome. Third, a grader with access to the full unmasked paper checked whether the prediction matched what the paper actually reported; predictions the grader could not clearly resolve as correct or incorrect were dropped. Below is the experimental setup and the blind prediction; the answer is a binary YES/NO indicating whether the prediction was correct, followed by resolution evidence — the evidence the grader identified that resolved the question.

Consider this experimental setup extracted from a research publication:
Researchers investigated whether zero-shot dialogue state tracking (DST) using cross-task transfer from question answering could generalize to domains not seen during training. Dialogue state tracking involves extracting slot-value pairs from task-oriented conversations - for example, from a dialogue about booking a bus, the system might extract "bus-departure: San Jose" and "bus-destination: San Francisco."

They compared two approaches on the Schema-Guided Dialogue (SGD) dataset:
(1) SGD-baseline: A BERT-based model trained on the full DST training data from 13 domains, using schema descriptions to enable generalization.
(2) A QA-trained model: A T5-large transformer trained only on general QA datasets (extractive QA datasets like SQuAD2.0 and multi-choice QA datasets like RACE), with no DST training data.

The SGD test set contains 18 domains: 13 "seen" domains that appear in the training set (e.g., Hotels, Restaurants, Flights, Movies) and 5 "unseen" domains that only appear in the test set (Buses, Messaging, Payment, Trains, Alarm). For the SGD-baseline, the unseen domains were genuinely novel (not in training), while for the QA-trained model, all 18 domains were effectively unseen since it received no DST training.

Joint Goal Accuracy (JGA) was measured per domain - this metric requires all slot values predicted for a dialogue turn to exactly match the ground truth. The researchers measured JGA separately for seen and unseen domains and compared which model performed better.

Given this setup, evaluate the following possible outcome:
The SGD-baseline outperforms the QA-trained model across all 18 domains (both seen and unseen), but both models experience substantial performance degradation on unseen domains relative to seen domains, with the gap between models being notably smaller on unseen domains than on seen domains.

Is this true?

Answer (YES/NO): NO